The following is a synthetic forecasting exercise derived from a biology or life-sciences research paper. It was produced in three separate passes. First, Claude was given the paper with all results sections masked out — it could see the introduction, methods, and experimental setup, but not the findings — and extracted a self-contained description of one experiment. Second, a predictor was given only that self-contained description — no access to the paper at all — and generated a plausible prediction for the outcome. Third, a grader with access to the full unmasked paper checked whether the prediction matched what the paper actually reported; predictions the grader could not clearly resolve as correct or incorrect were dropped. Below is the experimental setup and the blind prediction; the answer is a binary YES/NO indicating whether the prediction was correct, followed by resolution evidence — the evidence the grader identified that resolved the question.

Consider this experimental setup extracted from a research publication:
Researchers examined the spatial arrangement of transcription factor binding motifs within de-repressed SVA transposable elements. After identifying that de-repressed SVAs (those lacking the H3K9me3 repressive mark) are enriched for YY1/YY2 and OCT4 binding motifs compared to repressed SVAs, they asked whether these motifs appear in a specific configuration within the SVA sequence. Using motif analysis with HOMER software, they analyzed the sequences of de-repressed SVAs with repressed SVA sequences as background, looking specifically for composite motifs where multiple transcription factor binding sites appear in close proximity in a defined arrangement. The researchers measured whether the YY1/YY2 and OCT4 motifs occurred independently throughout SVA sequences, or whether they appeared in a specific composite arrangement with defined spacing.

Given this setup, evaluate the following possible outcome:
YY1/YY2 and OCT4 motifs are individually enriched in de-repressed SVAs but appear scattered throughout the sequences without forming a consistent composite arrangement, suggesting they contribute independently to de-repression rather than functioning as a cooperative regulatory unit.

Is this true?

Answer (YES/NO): NO